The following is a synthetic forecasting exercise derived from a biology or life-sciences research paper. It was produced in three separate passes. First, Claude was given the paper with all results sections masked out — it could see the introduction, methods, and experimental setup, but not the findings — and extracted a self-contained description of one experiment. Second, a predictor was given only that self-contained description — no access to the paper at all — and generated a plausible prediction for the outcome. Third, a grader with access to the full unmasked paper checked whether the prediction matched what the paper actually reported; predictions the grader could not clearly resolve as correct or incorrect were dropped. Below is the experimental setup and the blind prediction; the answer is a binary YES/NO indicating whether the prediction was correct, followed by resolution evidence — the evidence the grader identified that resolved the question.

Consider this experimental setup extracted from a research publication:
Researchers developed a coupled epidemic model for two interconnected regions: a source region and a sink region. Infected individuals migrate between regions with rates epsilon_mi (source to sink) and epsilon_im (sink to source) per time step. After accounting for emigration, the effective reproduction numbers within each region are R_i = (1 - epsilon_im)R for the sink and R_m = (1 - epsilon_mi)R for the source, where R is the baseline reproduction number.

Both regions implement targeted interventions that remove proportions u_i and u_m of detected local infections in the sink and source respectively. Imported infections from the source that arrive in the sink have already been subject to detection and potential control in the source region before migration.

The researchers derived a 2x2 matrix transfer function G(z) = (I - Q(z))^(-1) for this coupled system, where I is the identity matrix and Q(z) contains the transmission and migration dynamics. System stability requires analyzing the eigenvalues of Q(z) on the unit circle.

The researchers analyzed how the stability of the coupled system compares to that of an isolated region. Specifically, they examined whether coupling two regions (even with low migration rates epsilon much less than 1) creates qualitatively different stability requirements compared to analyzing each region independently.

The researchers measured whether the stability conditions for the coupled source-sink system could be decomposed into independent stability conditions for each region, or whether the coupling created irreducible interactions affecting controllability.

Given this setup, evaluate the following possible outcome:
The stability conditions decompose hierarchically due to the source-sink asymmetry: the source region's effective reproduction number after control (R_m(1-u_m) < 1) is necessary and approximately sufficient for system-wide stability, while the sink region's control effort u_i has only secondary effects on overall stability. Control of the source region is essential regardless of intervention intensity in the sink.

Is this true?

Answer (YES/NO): NO